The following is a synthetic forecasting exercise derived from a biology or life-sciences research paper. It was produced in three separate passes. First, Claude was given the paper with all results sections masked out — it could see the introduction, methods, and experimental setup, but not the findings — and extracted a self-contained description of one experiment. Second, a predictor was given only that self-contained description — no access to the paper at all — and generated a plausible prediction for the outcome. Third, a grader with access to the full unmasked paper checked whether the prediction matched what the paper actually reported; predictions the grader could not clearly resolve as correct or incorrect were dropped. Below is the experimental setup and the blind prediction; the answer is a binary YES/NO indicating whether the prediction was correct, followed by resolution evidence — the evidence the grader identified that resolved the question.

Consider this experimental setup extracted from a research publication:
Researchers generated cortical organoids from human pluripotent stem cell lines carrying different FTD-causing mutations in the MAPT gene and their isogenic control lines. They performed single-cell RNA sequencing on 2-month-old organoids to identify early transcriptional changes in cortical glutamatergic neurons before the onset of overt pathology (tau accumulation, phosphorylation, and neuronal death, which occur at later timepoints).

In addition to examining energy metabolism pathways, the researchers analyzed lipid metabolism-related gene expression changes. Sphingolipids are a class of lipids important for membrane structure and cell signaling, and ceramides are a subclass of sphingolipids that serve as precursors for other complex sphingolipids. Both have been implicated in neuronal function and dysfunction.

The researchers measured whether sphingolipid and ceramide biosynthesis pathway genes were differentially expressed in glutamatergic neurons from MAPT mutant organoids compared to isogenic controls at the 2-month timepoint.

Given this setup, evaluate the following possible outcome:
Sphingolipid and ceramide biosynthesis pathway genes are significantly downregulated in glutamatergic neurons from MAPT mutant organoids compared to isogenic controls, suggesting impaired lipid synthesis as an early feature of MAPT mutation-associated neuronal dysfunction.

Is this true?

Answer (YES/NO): YES